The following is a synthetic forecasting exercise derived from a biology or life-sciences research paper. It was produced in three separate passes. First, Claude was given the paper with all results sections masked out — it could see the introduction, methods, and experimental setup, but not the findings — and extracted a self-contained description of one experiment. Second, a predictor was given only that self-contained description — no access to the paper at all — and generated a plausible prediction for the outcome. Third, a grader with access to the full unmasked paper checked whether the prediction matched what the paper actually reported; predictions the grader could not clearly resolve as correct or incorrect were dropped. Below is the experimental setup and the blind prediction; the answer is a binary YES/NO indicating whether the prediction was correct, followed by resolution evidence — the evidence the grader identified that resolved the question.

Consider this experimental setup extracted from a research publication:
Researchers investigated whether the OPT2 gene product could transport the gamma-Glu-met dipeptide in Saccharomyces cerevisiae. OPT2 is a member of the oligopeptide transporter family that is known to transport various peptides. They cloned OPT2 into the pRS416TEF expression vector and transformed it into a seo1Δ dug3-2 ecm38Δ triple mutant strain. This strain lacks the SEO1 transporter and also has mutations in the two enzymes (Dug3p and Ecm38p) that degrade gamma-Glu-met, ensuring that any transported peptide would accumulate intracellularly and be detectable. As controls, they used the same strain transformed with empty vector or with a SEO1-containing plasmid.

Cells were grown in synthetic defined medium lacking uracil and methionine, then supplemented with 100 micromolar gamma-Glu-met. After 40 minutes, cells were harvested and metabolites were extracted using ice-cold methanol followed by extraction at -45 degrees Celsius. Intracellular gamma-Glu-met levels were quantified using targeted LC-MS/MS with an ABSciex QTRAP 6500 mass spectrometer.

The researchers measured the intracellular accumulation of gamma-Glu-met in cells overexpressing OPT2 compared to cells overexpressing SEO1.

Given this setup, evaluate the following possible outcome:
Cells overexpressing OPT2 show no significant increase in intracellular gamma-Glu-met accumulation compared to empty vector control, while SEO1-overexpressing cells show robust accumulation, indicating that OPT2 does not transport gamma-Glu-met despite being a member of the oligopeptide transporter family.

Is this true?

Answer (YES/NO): NO